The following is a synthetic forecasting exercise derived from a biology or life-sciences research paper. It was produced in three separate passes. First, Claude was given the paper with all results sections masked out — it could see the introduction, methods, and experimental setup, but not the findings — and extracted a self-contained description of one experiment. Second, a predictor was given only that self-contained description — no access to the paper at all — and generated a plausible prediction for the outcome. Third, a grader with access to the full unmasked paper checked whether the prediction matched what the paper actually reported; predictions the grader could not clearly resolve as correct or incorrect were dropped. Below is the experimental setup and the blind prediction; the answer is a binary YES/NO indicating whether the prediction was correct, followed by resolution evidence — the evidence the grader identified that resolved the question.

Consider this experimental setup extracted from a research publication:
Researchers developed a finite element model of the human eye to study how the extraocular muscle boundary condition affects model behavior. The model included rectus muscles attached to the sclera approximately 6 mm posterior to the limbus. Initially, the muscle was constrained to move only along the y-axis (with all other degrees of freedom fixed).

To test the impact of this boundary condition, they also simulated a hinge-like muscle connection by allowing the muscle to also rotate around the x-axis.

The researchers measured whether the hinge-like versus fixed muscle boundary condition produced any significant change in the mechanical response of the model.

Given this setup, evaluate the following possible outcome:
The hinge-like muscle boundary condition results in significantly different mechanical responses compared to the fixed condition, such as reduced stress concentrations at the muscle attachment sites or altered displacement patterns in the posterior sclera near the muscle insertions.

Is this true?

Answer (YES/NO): NO